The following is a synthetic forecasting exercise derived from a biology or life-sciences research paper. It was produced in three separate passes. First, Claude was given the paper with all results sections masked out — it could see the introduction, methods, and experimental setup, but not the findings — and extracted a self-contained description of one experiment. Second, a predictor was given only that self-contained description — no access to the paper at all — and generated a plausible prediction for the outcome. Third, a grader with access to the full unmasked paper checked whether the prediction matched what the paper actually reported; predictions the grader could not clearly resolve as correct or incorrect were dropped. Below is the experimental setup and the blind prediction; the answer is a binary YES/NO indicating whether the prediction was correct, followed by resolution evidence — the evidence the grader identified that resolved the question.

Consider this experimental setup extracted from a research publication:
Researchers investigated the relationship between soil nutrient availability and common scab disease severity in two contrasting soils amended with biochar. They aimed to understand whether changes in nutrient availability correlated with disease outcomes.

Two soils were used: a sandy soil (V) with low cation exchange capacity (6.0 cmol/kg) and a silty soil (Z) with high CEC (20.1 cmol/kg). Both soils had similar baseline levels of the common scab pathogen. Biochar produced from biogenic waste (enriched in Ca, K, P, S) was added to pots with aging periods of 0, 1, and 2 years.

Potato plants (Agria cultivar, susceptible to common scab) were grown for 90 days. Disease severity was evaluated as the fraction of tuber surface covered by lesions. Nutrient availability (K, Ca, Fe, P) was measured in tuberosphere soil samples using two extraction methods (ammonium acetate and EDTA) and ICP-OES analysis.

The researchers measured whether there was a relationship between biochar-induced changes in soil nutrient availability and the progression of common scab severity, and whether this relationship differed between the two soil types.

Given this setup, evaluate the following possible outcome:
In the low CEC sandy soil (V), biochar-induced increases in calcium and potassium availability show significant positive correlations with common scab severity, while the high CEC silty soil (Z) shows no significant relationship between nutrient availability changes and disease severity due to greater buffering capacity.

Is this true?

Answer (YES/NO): NO